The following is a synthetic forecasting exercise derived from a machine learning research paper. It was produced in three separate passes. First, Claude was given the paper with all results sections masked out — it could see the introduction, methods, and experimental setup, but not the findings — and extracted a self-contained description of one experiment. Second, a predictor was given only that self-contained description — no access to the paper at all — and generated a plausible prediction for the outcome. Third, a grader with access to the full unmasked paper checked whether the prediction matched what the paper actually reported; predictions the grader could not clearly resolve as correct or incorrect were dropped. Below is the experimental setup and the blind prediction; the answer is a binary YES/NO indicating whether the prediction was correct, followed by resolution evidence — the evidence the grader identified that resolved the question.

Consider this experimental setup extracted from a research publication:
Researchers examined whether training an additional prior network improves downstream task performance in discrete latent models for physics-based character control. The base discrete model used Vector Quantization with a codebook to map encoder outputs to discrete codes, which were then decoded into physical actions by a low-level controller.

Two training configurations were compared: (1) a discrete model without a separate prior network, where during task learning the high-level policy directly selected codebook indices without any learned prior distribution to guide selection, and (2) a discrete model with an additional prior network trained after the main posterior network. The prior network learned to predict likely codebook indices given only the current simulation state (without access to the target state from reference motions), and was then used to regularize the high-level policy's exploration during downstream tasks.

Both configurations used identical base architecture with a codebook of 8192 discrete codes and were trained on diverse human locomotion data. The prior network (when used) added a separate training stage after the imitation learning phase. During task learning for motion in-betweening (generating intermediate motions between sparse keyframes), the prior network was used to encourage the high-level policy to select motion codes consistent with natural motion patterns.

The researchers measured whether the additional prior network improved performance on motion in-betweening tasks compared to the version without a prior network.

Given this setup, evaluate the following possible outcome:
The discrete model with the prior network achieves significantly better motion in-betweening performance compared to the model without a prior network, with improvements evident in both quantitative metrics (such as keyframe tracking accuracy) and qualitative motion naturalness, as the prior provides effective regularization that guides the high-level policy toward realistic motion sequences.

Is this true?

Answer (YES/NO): NO